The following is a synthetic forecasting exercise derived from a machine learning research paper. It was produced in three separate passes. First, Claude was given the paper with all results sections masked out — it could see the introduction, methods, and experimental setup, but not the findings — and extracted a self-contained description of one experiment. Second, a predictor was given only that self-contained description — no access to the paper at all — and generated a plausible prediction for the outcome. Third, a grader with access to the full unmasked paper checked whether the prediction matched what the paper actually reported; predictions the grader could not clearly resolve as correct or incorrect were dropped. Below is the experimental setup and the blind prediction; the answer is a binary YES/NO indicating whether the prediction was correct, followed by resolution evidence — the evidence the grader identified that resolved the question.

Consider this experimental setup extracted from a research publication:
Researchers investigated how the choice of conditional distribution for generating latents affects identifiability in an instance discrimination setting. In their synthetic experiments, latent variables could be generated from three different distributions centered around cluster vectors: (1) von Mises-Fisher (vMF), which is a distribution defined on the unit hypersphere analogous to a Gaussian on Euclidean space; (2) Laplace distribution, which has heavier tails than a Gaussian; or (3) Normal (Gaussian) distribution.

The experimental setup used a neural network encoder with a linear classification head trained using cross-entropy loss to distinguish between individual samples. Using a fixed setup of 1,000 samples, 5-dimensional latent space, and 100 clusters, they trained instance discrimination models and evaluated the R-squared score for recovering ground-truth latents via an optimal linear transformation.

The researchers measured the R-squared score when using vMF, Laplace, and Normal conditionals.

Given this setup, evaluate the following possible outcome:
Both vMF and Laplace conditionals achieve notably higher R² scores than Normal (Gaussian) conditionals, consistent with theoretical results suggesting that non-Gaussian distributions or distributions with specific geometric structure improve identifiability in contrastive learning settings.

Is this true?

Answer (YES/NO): NO